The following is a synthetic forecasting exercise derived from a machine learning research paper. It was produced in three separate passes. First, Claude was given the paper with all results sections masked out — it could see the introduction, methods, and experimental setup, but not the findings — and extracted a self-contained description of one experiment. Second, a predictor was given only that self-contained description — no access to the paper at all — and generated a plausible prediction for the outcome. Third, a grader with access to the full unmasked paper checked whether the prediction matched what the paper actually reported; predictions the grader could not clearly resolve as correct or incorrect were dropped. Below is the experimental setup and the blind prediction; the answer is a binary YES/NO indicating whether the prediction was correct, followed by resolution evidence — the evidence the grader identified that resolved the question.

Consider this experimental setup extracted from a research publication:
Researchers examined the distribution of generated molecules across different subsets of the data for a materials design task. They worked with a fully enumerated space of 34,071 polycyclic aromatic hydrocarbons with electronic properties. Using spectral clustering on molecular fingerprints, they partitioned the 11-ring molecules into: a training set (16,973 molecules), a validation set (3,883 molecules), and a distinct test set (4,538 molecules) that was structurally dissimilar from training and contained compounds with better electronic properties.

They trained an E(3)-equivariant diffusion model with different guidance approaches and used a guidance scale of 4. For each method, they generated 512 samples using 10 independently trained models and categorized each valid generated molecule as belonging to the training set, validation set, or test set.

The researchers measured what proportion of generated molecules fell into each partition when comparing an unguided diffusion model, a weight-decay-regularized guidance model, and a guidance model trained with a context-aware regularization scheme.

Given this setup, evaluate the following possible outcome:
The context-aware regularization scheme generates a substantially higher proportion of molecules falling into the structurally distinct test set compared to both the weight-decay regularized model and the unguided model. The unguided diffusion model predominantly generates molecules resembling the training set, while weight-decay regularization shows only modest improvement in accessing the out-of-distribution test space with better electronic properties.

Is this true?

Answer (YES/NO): YES